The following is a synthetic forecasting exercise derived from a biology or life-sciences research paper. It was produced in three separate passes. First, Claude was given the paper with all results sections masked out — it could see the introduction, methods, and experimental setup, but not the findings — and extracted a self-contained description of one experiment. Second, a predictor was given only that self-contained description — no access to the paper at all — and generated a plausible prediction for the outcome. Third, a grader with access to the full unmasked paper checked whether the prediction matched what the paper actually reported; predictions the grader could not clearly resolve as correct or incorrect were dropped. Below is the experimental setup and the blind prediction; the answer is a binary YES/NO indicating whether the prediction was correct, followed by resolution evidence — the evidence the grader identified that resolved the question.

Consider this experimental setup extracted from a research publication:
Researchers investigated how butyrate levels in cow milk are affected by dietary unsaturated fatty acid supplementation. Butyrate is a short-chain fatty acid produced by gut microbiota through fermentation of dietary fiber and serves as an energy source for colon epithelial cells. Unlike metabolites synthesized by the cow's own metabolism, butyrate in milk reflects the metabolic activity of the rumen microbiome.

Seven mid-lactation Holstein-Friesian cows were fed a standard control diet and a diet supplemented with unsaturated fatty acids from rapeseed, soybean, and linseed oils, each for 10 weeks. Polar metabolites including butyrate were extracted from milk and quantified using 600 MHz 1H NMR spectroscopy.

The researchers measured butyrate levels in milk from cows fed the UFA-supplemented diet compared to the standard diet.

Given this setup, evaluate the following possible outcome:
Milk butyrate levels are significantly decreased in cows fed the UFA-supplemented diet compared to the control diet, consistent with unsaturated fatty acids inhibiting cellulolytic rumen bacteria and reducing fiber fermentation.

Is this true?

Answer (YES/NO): YES